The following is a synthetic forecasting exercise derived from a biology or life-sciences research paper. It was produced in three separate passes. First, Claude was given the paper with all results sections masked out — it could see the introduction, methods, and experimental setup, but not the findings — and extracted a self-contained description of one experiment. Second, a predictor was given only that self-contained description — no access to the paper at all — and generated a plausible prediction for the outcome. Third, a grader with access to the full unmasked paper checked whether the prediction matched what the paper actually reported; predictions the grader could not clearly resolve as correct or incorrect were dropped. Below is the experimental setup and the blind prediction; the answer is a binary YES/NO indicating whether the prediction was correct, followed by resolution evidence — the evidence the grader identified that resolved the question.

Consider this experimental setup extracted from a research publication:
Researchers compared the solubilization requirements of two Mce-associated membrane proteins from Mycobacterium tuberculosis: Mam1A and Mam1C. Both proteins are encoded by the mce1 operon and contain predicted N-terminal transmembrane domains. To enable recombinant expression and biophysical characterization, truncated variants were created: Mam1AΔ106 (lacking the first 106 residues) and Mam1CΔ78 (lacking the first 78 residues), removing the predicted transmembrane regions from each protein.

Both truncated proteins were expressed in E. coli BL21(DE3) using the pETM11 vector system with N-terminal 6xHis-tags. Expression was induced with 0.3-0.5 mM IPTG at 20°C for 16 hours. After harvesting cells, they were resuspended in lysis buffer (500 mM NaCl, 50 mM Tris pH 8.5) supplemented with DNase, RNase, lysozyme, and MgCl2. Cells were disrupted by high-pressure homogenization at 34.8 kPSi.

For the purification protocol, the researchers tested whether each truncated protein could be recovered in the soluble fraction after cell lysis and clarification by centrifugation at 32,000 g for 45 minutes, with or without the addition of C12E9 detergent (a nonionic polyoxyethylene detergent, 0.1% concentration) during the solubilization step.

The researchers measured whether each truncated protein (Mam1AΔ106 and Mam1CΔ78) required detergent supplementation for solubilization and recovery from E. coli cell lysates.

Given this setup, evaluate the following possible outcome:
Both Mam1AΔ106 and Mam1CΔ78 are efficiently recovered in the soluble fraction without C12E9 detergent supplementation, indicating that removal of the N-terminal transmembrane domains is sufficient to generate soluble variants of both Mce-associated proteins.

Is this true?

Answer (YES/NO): NO